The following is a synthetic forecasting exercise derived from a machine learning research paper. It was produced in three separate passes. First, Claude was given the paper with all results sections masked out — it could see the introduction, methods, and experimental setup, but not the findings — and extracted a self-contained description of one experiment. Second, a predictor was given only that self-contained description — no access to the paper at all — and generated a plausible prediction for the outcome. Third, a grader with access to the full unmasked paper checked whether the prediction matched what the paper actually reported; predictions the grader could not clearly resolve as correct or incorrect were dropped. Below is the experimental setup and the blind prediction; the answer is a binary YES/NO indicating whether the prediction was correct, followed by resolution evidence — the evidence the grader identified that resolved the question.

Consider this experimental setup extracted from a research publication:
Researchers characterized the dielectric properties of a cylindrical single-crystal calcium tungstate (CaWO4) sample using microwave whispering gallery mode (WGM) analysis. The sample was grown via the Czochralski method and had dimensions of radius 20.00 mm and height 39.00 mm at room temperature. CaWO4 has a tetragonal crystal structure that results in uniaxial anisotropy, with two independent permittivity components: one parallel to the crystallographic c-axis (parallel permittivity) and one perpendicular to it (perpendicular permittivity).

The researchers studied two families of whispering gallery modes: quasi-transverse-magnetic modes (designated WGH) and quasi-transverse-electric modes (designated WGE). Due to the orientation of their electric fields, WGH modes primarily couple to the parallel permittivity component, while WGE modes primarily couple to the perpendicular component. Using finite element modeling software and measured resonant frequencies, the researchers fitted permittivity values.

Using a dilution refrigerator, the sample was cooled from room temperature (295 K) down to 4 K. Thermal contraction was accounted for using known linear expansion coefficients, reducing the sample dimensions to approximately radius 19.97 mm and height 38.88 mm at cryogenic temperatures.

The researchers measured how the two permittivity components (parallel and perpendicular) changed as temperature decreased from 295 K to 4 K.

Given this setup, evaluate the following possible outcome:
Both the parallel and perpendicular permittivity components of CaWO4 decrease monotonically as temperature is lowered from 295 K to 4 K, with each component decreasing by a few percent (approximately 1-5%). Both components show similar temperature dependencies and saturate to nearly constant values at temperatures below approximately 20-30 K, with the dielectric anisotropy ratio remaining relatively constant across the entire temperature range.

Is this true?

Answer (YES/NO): YES